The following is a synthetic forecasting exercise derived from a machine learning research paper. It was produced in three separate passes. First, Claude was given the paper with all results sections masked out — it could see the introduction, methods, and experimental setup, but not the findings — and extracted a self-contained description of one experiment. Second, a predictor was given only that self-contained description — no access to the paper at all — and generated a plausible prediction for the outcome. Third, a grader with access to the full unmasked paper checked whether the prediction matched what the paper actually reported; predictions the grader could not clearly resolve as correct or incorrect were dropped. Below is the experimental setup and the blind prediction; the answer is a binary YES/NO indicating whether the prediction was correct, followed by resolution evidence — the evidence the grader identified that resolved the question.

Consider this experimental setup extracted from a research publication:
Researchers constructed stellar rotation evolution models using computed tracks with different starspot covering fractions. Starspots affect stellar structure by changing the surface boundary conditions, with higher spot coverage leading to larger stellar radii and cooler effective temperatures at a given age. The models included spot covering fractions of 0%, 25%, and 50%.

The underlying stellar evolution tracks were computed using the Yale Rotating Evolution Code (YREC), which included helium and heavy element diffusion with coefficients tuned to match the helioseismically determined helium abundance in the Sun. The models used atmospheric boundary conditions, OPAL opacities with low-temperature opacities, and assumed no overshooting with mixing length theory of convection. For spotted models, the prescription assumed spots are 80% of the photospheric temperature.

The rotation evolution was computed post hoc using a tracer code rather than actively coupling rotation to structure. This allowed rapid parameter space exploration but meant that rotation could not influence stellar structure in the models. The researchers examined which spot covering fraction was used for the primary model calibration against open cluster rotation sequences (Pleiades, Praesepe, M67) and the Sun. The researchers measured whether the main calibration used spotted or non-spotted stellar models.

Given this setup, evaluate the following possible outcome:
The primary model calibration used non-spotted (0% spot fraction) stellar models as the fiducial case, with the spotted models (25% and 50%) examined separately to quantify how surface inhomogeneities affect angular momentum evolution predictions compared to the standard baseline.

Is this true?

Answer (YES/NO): YES